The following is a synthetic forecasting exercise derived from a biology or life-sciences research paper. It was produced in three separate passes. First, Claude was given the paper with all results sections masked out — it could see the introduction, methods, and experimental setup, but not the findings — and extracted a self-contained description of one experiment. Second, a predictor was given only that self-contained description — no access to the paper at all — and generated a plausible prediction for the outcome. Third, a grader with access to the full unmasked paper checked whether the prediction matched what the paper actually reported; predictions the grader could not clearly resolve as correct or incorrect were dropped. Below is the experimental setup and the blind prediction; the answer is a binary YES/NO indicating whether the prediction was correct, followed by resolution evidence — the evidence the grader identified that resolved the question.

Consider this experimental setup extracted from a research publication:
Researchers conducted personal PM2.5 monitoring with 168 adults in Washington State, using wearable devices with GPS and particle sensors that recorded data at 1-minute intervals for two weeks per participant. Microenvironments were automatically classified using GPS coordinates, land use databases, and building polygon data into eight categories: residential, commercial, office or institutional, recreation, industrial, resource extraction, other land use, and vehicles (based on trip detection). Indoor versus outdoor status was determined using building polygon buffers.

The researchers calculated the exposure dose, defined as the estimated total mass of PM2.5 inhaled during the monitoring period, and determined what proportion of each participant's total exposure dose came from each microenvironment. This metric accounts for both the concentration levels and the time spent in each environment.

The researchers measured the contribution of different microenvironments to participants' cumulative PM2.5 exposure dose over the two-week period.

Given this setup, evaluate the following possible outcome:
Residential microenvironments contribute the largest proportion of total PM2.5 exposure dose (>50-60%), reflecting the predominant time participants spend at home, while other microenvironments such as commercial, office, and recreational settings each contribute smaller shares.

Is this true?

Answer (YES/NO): YES